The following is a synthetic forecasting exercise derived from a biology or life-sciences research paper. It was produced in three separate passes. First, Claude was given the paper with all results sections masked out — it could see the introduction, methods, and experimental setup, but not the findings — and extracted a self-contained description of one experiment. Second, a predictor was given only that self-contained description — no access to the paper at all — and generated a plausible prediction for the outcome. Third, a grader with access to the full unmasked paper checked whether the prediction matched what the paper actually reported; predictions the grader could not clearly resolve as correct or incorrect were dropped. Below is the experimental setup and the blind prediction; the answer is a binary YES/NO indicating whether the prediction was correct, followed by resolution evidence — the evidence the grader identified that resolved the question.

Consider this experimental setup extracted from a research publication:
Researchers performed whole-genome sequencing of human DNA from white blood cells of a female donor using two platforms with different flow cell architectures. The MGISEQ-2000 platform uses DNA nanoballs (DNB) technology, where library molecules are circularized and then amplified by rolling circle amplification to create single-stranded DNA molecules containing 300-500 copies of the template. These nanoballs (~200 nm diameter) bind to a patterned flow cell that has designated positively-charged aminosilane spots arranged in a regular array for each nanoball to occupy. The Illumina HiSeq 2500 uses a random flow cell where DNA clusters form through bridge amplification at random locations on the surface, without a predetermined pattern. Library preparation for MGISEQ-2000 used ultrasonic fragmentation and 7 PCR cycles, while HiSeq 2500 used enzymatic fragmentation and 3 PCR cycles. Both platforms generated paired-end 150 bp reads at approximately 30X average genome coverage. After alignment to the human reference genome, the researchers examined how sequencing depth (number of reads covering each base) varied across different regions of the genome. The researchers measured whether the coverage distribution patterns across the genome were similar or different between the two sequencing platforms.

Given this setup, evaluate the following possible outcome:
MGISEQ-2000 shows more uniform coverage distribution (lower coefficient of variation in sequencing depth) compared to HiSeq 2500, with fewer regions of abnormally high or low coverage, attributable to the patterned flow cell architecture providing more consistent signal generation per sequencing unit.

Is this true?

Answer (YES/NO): NO